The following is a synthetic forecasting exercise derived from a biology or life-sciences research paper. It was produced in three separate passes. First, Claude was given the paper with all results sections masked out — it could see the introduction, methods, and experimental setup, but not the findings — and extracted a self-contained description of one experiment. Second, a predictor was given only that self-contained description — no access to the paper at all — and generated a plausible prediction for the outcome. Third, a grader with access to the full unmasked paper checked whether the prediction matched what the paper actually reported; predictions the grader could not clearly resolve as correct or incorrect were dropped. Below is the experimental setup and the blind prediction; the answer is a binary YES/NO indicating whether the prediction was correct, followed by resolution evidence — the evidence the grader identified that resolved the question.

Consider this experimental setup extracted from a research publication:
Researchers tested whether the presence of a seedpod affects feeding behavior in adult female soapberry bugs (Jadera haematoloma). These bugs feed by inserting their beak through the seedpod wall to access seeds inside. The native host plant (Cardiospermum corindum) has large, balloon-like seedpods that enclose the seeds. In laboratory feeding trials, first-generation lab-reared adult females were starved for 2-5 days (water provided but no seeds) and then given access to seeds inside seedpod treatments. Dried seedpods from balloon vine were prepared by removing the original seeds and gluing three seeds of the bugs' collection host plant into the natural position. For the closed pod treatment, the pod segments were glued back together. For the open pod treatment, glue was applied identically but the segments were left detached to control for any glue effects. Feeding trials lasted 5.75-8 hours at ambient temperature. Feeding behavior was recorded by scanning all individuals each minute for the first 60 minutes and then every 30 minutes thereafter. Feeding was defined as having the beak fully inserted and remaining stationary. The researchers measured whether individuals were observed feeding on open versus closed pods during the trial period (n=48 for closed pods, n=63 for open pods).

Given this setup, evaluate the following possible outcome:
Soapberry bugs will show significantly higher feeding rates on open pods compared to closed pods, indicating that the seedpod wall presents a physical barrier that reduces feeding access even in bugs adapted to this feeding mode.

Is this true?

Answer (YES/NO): YES